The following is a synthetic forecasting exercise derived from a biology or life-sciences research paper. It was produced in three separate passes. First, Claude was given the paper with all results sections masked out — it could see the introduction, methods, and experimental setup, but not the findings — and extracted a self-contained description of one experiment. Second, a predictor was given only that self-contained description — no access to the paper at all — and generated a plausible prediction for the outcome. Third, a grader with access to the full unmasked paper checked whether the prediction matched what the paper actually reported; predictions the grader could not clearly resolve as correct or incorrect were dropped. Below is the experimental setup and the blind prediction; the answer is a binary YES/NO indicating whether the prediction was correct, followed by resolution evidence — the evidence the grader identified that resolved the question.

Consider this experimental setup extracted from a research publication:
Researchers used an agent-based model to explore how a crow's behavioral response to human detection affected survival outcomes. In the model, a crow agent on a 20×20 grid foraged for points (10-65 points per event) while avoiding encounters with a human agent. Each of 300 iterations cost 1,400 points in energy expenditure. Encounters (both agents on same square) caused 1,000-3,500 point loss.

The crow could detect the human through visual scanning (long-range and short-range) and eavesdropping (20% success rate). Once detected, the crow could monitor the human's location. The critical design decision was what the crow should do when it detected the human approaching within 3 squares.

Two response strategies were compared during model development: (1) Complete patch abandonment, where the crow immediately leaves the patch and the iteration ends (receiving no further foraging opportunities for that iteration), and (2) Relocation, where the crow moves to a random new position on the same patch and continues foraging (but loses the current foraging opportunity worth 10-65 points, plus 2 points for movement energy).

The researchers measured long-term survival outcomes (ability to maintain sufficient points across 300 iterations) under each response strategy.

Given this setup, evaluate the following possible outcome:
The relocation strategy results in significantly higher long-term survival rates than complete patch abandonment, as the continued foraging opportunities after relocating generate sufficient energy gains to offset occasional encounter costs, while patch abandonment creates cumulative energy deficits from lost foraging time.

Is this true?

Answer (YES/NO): YES